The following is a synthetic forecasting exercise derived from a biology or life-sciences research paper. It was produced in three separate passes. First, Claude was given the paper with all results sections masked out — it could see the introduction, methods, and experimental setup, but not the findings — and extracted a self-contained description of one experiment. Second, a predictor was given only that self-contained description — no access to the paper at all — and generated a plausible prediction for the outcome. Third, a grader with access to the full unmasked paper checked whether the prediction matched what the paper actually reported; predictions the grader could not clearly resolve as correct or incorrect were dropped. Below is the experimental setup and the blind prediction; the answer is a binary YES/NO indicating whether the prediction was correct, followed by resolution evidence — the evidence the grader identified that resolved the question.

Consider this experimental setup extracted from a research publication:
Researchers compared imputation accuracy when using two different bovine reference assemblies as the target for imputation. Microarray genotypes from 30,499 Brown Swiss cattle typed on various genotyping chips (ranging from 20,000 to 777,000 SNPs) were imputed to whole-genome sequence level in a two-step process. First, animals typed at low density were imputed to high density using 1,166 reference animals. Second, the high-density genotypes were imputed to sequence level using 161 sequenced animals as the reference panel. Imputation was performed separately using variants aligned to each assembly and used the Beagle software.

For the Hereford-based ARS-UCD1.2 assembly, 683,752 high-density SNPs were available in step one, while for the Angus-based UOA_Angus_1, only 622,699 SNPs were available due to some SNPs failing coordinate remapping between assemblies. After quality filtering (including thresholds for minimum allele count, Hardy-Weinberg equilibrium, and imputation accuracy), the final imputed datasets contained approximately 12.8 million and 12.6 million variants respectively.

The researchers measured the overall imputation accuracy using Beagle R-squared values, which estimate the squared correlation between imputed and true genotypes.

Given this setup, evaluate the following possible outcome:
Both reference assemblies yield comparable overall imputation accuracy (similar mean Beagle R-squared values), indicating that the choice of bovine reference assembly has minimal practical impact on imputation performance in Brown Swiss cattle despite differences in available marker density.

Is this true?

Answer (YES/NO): YES